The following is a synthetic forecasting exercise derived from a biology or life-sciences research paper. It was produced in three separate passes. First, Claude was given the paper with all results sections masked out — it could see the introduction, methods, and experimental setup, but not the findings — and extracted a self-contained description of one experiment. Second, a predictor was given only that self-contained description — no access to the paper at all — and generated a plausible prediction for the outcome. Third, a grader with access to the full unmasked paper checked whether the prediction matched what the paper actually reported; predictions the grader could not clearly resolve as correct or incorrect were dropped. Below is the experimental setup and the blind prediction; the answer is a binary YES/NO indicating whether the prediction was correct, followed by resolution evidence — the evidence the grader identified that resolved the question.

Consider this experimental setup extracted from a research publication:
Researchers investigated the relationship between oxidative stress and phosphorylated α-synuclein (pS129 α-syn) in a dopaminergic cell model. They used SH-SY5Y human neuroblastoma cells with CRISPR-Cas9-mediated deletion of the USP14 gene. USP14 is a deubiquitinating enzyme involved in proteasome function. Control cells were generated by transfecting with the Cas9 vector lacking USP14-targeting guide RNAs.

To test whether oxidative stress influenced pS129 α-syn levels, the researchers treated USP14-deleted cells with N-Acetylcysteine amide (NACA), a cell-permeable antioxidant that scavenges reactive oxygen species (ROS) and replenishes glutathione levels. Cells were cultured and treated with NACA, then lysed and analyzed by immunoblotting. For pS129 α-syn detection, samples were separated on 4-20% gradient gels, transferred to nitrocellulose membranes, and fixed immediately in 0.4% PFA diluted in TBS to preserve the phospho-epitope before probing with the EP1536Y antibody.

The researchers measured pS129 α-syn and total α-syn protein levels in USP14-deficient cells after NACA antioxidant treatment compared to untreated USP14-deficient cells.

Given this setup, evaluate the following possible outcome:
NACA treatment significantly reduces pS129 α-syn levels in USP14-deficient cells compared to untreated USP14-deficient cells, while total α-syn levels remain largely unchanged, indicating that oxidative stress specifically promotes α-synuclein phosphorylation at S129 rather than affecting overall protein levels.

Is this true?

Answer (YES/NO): NO